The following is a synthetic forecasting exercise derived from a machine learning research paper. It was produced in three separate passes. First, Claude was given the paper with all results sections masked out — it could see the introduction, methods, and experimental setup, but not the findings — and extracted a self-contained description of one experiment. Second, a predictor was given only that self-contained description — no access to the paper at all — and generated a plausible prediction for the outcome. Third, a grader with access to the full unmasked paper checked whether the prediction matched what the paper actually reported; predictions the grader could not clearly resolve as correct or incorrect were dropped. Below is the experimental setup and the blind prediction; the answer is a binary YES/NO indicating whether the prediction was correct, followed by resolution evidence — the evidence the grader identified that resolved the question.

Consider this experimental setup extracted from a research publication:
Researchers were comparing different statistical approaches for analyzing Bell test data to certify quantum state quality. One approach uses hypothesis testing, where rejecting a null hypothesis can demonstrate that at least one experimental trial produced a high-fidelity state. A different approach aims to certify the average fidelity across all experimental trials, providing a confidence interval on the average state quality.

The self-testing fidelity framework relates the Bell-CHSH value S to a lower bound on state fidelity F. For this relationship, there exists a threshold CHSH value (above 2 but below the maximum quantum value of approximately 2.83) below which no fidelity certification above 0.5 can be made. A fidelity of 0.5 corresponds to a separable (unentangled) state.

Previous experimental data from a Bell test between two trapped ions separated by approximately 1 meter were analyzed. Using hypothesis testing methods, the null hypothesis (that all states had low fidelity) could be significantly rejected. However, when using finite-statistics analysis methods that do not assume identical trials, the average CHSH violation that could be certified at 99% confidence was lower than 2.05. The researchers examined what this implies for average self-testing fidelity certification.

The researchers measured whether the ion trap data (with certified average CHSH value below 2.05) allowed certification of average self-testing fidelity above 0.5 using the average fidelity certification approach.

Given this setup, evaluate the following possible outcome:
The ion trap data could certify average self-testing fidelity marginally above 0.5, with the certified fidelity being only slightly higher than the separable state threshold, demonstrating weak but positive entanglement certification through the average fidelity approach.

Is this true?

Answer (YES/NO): NO